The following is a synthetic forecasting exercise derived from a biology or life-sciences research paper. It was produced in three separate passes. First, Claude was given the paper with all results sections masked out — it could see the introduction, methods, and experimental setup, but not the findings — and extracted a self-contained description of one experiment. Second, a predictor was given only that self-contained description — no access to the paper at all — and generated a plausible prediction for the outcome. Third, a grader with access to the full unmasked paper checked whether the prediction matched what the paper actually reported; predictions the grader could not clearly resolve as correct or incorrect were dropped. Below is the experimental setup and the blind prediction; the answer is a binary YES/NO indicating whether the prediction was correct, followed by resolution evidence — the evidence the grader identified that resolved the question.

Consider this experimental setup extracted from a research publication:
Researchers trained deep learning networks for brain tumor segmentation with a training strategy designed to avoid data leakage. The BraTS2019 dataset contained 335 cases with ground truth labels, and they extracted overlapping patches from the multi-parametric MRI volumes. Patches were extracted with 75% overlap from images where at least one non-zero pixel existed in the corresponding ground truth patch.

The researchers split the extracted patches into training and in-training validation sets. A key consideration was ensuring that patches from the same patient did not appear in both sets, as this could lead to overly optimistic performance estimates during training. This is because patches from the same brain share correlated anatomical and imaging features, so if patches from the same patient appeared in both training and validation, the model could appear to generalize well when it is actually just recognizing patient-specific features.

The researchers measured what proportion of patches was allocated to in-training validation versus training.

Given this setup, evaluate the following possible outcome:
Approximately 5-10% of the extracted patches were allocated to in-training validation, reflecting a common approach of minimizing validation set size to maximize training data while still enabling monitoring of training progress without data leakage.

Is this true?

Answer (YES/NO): NO